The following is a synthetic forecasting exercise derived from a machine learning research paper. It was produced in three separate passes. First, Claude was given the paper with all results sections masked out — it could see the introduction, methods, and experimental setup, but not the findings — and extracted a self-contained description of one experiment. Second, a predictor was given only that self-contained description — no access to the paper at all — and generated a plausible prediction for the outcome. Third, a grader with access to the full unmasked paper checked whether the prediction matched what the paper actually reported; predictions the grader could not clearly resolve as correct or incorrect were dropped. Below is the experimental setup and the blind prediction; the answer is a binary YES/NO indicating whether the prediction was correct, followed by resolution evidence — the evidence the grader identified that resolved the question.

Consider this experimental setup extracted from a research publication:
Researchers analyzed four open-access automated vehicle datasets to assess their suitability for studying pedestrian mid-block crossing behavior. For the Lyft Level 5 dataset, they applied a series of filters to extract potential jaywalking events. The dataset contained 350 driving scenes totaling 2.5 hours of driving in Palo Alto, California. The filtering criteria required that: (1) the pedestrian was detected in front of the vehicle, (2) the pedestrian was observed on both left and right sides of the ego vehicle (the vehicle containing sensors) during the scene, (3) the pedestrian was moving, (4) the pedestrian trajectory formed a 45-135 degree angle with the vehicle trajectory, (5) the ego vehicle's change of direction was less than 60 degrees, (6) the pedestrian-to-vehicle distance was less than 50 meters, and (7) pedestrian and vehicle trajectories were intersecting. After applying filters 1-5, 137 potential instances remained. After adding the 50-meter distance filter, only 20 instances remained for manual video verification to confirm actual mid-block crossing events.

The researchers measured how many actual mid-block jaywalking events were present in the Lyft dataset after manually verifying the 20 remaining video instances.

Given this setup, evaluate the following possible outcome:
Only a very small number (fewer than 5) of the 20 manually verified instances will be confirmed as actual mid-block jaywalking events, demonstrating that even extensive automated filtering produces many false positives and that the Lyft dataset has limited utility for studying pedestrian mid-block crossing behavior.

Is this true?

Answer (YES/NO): NO